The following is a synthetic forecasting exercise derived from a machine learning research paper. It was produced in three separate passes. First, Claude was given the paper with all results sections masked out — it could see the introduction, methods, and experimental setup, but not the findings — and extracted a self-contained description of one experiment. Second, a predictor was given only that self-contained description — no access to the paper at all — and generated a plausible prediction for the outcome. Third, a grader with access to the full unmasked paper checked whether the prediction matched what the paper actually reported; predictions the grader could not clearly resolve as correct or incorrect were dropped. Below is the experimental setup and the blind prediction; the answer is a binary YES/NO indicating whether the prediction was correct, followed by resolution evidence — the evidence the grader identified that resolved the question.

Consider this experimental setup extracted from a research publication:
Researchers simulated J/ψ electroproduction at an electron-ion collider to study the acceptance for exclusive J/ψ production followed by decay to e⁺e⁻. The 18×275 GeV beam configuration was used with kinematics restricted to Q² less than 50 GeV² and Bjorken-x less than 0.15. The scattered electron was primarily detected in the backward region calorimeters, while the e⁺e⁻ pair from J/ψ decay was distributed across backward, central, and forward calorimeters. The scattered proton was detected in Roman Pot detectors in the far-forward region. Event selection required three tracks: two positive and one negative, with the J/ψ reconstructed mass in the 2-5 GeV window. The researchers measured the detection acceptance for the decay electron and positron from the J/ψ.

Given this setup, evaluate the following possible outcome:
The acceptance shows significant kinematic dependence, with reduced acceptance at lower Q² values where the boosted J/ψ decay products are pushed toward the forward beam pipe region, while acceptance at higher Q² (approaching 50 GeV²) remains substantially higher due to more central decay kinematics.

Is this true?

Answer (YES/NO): NO